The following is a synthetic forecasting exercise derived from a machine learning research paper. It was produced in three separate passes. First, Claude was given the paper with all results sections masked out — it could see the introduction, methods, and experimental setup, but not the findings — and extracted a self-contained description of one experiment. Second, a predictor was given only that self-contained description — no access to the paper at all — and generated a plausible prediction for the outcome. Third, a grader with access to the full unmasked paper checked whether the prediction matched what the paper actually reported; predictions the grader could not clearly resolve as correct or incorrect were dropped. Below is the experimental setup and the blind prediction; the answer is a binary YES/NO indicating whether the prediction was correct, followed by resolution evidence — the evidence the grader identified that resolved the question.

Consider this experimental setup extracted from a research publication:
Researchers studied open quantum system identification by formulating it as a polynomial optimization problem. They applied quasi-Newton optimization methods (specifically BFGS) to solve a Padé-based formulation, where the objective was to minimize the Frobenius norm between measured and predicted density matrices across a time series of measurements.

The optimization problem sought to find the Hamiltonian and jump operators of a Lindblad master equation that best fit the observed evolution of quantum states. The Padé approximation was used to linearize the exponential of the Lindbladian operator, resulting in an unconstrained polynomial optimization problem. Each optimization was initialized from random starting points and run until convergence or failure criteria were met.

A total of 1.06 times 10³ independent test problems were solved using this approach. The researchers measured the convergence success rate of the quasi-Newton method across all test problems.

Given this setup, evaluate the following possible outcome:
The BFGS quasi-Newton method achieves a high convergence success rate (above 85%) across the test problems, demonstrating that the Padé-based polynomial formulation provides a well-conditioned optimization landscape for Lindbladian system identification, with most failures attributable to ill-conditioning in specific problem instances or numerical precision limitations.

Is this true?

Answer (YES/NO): YES